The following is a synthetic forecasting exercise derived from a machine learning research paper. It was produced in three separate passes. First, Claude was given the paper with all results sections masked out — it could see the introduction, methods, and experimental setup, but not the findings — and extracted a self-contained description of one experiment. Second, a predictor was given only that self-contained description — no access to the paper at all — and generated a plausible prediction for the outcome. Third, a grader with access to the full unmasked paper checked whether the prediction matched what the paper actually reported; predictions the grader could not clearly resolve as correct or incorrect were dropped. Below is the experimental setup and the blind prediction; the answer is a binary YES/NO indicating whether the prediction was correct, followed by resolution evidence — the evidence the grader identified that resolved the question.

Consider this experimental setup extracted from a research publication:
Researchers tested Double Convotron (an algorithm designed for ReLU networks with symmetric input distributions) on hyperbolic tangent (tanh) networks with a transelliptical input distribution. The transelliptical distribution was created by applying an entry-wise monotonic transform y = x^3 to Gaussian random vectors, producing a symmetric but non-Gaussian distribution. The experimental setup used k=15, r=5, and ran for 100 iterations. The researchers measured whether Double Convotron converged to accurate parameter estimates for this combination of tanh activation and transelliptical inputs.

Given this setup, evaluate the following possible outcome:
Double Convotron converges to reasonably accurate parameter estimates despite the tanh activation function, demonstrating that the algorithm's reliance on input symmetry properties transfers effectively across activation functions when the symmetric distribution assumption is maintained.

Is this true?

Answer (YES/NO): NO